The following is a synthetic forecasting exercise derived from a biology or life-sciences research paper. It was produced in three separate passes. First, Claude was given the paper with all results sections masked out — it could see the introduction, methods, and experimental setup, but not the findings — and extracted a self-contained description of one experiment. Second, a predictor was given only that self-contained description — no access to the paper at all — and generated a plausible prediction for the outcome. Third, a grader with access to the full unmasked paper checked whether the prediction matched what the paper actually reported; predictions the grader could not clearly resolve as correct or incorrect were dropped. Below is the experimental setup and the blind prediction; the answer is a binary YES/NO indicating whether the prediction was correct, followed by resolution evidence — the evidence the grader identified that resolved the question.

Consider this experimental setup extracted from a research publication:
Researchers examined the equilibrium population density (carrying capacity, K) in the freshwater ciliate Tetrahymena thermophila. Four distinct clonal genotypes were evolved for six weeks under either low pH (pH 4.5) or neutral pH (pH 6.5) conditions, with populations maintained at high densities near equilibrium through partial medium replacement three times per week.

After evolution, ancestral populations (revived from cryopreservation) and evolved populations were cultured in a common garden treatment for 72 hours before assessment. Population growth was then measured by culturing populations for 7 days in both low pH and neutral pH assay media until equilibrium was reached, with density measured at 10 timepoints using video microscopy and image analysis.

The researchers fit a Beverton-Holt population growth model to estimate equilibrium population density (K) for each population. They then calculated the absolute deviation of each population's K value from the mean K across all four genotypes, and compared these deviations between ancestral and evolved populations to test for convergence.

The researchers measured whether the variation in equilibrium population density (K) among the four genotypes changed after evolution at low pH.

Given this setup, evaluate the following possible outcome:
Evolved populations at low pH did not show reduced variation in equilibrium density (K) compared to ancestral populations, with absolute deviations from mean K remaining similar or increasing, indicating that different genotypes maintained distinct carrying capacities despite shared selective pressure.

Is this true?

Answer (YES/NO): YES